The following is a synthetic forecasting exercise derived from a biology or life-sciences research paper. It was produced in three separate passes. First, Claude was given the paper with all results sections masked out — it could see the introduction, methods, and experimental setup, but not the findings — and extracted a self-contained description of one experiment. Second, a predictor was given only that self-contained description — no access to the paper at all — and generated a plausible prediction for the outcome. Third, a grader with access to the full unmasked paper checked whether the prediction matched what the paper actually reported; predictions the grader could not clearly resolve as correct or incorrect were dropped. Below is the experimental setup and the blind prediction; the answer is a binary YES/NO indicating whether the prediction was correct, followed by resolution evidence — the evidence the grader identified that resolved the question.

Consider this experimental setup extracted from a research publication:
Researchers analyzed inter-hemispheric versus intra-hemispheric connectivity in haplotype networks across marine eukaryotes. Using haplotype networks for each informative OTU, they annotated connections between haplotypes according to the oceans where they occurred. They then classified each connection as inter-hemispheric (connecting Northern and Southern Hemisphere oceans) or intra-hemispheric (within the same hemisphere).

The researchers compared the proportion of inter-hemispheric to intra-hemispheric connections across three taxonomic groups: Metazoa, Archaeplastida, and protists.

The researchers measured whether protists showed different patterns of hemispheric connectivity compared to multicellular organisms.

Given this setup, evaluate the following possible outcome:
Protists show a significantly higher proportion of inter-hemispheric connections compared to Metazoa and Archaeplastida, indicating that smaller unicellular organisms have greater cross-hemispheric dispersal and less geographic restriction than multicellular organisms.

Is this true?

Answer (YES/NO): YES